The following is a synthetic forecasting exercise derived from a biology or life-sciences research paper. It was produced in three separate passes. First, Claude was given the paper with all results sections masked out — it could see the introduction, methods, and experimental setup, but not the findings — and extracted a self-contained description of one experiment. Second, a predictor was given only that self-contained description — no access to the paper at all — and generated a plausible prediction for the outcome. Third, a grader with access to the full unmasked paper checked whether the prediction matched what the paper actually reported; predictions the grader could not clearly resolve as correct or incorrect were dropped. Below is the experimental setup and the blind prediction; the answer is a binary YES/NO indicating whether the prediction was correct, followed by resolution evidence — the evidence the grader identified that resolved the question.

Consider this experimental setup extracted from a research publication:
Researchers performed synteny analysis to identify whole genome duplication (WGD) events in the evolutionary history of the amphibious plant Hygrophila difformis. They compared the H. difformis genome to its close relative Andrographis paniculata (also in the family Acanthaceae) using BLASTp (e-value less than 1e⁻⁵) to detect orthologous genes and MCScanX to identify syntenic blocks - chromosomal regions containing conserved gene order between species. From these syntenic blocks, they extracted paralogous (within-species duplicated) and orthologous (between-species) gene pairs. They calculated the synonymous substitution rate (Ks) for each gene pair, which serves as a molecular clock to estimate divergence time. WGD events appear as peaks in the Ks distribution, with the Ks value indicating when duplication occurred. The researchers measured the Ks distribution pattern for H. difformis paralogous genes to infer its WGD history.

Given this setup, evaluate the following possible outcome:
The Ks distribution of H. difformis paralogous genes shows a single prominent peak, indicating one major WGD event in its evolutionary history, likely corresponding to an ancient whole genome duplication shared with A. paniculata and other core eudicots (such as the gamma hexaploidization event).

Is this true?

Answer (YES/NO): YES